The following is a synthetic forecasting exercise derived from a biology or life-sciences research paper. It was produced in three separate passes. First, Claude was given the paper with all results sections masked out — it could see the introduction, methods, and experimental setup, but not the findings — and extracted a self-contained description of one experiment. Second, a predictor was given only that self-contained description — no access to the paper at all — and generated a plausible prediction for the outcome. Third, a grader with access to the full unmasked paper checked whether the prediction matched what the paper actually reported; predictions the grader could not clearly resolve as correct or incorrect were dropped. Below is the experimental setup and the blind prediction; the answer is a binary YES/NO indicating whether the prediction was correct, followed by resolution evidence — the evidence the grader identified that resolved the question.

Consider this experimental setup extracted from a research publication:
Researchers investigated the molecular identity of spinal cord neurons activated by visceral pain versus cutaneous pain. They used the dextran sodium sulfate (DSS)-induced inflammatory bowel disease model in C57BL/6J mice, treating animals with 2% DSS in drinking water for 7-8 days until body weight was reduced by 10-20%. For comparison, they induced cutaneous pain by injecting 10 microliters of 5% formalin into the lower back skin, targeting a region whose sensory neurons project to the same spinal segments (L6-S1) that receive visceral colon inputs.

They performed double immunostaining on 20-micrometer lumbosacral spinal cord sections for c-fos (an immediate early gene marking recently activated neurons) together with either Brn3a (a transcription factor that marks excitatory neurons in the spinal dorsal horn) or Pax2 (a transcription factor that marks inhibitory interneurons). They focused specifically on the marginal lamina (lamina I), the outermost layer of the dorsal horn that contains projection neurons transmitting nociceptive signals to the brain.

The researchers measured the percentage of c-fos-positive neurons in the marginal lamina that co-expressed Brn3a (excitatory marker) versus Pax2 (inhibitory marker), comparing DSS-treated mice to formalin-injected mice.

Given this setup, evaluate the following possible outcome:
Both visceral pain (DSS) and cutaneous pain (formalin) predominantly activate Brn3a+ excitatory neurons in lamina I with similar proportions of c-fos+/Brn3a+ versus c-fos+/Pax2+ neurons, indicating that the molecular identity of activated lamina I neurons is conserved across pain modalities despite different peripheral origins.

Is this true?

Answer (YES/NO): NO